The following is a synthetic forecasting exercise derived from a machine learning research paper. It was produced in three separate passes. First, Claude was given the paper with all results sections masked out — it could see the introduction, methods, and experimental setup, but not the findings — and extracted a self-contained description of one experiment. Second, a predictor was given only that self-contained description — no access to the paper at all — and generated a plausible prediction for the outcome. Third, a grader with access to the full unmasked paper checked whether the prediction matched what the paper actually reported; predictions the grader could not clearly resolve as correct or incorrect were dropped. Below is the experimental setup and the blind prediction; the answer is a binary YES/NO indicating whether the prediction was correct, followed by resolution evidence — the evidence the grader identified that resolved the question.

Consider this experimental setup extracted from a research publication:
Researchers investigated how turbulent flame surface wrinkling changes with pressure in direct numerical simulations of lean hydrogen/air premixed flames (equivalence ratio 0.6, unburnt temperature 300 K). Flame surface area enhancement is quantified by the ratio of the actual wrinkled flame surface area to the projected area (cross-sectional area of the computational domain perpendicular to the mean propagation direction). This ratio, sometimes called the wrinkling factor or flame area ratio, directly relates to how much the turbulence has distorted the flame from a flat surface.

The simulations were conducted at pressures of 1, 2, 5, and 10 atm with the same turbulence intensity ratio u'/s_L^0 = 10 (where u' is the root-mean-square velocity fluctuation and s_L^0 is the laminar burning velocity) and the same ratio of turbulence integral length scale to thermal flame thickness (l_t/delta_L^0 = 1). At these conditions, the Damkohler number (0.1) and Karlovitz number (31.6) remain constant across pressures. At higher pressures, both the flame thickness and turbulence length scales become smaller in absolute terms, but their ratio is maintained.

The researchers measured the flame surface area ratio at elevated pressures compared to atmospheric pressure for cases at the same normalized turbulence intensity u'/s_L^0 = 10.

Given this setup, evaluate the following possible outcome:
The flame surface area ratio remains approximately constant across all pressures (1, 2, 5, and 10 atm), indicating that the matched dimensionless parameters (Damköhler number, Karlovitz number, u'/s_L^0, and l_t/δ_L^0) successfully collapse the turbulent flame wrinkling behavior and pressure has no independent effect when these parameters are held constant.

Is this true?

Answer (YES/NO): NO